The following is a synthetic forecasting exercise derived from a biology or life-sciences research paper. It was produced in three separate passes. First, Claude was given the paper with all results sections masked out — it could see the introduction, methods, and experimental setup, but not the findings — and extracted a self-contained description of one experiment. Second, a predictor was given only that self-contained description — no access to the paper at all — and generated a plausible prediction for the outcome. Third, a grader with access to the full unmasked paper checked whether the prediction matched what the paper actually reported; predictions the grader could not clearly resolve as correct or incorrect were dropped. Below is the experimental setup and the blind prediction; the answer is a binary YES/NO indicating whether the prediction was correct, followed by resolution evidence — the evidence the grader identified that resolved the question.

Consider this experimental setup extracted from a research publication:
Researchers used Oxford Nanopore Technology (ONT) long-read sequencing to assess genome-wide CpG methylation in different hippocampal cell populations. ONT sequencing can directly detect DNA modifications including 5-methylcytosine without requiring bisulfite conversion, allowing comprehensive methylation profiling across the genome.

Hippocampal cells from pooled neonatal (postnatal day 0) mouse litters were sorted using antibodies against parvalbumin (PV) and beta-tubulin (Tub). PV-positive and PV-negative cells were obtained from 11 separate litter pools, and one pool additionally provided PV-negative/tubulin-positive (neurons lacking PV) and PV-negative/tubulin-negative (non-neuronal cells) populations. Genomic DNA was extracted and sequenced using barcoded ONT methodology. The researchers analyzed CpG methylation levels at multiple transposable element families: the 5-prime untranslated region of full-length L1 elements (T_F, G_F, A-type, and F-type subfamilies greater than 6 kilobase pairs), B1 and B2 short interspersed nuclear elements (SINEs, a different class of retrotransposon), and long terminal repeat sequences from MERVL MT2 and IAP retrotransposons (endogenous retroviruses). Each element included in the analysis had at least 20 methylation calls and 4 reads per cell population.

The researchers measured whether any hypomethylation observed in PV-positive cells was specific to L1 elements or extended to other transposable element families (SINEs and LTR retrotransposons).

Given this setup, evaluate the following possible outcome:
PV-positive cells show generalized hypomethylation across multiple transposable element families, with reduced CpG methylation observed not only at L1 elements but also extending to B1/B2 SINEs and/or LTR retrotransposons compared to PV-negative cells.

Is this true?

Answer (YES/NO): NO